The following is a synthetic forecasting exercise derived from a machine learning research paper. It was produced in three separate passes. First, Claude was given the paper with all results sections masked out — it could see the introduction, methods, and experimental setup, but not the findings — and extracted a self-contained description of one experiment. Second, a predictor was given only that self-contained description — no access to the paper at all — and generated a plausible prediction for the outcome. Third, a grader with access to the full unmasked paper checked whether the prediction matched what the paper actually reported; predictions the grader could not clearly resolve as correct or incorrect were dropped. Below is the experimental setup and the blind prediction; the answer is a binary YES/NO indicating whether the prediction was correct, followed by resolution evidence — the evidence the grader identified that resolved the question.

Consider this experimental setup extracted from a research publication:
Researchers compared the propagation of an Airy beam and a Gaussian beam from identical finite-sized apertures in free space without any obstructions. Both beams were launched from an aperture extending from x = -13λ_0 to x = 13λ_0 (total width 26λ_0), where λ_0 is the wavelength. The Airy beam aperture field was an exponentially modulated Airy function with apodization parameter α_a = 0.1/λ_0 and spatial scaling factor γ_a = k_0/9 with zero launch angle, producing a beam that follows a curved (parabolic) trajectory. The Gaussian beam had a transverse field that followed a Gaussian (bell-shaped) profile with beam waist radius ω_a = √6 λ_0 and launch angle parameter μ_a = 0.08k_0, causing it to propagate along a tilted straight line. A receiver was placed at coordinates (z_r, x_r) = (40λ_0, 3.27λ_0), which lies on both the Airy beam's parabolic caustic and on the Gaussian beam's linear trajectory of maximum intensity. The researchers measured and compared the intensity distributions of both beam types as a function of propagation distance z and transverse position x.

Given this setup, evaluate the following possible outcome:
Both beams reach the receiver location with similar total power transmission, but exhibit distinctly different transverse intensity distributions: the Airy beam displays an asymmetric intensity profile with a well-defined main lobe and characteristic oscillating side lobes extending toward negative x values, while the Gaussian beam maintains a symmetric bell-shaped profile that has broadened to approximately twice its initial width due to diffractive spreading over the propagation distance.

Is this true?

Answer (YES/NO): NO